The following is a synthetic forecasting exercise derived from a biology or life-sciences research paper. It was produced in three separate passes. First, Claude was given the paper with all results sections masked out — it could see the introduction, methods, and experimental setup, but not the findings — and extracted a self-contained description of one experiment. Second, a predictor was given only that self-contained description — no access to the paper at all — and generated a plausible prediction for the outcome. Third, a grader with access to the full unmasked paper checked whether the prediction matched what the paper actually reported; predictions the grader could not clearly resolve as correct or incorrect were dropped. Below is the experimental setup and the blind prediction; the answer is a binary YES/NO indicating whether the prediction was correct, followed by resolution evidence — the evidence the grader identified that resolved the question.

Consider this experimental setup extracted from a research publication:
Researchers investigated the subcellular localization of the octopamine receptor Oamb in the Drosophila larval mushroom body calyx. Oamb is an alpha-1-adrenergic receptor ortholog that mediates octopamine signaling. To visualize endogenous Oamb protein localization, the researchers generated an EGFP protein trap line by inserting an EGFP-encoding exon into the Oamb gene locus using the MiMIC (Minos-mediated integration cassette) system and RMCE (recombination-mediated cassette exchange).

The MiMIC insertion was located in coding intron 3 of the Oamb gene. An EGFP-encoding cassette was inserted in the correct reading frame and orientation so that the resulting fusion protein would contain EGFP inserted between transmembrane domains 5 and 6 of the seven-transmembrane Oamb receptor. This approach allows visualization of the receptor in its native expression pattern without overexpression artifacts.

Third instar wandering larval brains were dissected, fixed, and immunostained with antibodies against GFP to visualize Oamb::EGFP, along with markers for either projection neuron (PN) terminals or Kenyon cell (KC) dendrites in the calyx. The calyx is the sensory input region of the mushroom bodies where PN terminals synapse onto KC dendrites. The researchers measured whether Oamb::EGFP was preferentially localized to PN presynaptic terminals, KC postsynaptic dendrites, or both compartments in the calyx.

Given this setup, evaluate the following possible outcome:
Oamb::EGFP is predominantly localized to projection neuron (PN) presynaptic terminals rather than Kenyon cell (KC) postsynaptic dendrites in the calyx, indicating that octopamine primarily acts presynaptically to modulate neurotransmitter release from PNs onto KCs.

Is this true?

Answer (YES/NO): YES